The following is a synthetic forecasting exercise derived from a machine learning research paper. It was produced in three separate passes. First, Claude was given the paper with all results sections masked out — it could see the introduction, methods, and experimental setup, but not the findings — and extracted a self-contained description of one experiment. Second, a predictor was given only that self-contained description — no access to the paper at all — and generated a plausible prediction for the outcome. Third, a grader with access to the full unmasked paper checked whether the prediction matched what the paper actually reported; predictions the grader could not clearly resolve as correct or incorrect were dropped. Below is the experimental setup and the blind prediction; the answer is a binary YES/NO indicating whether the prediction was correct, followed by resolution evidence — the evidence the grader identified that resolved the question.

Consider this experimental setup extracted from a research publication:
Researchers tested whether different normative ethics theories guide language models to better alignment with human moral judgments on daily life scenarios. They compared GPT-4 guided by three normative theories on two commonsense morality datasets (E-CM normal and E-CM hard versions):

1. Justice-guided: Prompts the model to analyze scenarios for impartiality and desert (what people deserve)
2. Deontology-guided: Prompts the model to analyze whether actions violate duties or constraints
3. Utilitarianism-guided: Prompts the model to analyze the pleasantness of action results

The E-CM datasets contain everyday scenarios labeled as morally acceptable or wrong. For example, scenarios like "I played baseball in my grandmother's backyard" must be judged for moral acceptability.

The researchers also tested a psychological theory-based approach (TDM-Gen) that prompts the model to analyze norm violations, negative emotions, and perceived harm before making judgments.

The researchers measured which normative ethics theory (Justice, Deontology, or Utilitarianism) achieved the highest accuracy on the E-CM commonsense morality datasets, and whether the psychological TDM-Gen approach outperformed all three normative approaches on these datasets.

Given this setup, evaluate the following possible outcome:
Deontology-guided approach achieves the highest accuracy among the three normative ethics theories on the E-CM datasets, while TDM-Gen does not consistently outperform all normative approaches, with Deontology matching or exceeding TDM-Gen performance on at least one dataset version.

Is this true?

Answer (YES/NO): NO